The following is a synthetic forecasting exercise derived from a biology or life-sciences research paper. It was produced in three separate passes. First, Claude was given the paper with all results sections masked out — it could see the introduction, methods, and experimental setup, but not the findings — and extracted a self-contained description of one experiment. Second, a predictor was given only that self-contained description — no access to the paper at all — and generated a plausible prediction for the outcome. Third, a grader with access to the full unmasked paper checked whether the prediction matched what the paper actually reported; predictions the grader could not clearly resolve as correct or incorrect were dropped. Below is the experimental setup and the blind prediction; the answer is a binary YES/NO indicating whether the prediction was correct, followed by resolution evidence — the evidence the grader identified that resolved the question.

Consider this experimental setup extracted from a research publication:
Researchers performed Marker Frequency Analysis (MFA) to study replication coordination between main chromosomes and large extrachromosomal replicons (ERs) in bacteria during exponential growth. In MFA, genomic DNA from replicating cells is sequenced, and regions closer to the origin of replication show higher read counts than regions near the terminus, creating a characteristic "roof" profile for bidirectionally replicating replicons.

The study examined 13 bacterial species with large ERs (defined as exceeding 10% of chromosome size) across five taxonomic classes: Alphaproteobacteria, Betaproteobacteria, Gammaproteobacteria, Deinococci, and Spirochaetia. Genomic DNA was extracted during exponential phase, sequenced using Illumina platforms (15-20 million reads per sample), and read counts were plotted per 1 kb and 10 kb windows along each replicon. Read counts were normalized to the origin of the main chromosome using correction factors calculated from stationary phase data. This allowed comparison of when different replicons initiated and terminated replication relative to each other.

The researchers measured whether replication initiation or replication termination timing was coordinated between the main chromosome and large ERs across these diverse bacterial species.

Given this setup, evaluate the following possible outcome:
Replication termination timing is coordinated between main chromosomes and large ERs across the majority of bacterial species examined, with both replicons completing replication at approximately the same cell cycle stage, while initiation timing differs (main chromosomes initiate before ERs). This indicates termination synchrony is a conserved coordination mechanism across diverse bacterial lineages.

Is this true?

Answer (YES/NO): YES